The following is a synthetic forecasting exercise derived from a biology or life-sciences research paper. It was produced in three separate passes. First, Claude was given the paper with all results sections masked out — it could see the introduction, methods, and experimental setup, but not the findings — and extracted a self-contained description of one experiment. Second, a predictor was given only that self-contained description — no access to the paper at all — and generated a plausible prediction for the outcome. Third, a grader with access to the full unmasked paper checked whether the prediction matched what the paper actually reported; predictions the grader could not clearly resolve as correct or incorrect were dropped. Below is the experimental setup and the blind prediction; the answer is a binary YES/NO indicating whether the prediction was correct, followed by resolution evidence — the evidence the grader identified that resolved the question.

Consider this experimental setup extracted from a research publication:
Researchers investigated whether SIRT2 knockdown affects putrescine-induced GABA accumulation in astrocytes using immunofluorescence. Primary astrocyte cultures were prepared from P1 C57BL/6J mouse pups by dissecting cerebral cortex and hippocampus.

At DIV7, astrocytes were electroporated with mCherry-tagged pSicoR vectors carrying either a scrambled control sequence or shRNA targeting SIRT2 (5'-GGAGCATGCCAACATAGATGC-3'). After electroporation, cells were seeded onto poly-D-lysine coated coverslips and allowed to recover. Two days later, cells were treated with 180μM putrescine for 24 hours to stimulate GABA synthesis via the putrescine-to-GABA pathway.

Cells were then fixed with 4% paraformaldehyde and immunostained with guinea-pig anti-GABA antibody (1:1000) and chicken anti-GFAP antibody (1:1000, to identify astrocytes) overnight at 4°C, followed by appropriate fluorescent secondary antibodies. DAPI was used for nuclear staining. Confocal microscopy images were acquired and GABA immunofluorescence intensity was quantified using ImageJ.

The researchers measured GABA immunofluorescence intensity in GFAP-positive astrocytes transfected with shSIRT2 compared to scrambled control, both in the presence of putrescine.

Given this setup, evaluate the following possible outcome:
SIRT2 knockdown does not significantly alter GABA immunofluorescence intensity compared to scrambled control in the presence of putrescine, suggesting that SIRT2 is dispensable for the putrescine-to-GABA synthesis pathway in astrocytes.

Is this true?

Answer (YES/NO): NO